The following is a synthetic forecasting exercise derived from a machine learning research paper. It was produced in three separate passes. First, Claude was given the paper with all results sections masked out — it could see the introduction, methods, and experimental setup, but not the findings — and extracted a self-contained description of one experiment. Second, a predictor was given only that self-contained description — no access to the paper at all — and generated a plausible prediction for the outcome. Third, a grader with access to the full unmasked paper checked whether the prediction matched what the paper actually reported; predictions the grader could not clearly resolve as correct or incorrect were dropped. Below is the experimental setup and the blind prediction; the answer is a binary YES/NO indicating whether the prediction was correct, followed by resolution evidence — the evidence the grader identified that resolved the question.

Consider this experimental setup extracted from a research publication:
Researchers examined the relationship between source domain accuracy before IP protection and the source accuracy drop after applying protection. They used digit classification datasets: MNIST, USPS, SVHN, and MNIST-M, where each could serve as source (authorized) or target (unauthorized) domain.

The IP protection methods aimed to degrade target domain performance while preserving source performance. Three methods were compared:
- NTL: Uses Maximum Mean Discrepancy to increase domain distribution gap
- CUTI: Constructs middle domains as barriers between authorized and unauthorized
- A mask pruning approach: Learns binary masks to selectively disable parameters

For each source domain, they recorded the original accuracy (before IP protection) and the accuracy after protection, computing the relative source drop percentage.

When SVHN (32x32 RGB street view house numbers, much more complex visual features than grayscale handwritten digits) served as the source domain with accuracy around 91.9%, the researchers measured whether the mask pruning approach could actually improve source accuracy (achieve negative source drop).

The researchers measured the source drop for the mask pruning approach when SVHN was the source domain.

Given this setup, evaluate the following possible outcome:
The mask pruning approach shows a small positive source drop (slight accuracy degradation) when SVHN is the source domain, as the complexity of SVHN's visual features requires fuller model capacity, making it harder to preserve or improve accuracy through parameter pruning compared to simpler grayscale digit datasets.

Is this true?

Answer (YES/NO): NO